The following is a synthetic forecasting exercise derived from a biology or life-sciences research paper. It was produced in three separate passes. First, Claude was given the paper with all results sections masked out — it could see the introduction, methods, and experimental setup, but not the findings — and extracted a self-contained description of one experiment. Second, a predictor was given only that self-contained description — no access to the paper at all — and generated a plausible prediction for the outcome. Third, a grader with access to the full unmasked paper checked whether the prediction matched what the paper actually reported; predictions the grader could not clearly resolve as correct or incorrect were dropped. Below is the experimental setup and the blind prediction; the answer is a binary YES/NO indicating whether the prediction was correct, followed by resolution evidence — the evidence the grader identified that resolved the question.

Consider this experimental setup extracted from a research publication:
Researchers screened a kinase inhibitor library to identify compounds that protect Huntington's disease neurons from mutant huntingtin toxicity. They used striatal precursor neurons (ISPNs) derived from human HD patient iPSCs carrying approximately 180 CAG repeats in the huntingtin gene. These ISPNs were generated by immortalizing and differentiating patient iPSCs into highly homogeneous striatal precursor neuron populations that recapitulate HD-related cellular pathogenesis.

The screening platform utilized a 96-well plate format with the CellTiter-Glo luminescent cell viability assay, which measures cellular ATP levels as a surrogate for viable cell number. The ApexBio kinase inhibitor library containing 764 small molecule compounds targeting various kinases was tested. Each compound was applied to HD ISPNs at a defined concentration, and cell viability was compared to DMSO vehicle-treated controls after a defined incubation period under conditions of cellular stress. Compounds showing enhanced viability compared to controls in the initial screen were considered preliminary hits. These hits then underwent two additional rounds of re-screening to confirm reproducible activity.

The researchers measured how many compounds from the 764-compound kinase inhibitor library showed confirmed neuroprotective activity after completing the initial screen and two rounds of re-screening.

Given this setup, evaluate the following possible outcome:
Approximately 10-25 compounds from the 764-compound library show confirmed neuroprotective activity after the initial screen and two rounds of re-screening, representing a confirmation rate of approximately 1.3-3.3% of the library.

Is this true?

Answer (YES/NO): NO